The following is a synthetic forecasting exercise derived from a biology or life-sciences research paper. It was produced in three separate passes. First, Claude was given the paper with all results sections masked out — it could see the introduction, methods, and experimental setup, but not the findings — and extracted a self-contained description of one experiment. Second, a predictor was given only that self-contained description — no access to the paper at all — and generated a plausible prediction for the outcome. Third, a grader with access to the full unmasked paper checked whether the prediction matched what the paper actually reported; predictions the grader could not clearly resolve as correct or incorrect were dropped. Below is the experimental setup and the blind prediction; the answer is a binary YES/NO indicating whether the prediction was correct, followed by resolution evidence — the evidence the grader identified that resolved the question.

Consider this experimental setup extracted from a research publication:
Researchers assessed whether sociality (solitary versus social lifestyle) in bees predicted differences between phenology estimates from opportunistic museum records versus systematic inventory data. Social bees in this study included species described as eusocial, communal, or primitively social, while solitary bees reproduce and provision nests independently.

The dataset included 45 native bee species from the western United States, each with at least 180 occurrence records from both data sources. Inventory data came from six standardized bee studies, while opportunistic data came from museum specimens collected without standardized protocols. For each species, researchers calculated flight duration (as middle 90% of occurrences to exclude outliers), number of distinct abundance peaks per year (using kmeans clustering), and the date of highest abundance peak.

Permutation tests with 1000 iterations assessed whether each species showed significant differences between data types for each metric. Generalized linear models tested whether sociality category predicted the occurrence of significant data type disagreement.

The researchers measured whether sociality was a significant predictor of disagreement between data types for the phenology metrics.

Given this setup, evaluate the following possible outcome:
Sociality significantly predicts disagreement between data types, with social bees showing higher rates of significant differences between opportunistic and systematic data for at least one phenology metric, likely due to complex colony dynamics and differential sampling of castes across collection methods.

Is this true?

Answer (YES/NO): NO